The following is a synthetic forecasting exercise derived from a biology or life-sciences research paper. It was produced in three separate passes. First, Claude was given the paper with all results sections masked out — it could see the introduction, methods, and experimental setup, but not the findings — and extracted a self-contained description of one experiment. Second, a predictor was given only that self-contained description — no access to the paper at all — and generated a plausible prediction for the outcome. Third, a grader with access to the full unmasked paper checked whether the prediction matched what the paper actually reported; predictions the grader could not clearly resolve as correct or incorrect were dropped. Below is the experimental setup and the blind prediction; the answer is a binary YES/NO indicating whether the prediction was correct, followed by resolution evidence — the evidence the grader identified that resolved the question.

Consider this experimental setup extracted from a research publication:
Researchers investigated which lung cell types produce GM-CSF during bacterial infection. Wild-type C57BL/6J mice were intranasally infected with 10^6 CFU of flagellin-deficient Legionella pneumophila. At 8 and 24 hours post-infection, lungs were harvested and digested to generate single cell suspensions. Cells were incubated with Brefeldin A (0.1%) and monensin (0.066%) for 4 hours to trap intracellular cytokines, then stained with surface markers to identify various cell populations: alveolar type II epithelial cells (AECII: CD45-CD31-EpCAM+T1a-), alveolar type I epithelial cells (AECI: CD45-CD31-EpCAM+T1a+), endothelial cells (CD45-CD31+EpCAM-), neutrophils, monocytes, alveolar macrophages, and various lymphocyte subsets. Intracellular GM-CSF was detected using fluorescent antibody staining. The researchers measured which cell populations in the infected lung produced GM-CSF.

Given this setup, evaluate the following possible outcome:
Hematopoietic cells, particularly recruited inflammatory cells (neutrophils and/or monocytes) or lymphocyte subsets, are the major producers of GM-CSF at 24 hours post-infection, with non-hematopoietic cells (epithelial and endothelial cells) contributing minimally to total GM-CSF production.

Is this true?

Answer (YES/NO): NO